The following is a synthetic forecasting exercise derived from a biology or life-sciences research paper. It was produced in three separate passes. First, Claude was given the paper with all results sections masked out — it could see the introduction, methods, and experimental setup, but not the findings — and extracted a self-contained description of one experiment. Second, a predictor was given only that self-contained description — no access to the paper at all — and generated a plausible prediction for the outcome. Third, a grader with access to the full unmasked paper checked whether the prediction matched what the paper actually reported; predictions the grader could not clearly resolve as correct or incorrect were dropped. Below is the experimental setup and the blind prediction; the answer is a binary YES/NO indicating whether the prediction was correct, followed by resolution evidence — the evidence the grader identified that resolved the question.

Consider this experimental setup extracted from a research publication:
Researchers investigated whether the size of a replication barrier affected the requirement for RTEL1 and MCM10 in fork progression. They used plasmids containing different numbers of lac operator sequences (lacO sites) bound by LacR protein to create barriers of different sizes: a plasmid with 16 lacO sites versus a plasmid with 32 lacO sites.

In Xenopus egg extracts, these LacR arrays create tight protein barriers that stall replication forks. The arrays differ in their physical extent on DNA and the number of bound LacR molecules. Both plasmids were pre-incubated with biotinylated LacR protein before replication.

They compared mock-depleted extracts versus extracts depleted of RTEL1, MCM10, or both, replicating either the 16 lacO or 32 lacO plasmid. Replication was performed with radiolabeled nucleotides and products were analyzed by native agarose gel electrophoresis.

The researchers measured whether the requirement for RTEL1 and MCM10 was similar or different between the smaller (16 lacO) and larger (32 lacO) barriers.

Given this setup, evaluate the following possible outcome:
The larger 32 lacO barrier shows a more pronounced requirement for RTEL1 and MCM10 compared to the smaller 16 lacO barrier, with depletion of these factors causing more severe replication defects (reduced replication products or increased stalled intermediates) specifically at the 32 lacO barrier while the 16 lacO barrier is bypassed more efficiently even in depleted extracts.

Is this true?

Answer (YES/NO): YES